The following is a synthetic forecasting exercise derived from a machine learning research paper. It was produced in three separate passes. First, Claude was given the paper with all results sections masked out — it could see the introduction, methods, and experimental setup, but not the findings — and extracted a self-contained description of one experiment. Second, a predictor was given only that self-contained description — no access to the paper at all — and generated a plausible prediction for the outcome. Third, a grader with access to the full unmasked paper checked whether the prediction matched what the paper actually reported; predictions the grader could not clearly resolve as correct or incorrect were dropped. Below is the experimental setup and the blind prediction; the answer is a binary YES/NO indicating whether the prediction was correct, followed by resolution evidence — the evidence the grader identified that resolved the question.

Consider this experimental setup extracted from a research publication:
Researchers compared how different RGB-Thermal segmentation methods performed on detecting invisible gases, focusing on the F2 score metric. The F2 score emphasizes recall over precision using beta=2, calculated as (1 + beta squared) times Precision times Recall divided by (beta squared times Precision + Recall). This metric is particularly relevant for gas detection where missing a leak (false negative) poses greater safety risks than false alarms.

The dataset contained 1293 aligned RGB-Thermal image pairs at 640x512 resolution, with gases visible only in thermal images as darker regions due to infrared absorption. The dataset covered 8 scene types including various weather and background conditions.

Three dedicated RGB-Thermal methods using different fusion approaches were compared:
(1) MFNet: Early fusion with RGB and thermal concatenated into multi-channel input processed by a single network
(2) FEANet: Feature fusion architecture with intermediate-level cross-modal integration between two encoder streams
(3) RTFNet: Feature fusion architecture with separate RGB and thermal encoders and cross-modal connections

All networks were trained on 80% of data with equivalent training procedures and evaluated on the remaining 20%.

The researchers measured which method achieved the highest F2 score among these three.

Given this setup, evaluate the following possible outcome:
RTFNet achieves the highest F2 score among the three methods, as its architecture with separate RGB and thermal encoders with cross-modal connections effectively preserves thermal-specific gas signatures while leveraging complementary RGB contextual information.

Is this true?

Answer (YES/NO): YES